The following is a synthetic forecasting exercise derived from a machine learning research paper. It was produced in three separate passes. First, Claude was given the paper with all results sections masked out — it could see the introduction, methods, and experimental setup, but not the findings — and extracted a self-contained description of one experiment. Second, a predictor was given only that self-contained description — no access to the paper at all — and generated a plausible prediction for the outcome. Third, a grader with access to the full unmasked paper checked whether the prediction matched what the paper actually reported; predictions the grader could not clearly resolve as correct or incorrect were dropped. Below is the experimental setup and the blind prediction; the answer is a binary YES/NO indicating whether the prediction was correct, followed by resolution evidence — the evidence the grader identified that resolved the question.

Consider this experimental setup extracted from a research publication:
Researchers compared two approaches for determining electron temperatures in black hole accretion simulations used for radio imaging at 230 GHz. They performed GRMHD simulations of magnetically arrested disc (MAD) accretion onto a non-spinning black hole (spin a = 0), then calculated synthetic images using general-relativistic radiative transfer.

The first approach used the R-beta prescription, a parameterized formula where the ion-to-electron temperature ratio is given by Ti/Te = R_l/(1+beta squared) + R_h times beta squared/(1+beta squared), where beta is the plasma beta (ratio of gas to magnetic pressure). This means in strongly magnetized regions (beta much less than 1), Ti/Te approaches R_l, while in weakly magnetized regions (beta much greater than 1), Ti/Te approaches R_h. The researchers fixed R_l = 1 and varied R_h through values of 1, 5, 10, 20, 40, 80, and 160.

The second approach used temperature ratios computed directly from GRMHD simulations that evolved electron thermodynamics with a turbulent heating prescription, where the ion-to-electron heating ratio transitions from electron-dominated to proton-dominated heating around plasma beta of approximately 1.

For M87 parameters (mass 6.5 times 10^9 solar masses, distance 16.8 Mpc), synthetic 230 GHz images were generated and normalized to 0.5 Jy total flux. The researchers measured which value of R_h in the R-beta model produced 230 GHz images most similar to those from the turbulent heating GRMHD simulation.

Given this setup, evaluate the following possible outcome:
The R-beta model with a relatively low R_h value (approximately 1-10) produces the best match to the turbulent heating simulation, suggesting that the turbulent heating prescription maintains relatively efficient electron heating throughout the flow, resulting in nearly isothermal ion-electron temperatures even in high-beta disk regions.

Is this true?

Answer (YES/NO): YES